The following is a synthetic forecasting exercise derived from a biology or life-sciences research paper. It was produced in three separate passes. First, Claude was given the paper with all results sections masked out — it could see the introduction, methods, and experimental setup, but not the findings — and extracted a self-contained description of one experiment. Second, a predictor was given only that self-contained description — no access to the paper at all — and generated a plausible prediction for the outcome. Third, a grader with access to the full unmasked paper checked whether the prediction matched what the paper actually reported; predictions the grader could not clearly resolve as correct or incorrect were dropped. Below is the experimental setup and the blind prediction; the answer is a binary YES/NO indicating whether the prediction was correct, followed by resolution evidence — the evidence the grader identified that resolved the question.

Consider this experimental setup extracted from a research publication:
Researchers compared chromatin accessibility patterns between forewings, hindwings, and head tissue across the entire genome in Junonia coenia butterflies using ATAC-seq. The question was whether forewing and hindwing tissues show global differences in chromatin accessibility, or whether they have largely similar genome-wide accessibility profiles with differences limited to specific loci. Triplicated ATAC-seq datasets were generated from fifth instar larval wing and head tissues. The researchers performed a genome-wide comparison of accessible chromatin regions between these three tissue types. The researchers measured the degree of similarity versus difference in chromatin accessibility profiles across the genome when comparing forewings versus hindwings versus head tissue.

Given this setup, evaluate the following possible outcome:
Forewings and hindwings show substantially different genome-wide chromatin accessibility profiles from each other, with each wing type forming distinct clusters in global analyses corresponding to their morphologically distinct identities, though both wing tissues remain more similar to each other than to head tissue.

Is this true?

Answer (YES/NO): NO